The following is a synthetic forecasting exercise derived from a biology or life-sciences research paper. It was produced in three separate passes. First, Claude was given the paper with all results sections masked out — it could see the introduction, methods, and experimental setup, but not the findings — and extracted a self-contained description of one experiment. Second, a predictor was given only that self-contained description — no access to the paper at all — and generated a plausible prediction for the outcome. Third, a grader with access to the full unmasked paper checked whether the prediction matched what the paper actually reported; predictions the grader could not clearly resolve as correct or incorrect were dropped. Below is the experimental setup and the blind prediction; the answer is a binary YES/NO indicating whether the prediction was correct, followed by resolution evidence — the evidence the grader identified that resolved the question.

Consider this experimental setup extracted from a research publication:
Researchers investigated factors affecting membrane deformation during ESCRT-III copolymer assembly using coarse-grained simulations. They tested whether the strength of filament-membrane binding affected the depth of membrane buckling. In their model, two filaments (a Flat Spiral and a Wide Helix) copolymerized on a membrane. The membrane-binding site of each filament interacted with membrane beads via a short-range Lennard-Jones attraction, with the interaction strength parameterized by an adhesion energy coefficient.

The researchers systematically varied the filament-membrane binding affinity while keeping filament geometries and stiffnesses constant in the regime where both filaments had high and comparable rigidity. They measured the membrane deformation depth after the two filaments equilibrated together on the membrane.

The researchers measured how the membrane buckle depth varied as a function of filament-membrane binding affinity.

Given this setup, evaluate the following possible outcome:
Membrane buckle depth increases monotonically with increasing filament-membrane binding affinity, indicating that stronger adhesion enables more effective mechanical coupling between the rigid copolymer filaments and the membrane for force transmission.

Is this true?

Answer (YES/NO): NO